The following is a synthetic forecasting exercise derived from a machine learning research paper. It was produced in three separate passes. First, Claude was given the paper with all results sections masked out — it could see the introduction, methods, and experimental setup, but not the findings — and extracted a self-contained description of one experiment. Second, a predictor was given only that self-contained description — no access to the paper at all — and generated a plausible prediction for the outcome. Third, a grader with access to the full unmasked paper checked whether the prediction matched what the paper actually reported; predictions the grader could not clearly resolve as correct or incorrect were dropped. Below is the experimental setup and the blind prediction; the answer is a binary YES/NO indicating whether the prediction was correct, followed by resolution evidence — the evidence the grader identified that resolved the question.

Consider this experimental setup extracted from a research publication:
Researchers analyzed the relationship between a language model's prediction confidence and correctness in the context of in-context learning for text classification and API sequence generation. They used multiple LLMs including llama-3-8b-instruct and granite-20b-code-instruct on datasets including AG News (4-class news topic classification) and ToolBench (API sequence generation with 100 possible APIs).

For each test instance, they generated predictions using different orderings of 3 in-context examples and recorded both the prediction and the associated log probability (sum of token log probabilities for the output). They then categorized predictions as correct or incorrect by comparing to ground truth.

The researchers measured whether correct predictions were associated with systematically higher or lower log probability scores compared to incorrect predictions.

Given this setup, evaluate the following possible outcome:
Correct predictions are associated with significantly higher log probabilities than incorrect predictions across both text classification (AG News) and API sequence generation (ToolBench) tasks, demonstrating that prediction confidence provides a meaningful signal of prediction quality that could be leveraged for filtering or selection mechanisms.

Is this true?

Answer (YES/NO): YES